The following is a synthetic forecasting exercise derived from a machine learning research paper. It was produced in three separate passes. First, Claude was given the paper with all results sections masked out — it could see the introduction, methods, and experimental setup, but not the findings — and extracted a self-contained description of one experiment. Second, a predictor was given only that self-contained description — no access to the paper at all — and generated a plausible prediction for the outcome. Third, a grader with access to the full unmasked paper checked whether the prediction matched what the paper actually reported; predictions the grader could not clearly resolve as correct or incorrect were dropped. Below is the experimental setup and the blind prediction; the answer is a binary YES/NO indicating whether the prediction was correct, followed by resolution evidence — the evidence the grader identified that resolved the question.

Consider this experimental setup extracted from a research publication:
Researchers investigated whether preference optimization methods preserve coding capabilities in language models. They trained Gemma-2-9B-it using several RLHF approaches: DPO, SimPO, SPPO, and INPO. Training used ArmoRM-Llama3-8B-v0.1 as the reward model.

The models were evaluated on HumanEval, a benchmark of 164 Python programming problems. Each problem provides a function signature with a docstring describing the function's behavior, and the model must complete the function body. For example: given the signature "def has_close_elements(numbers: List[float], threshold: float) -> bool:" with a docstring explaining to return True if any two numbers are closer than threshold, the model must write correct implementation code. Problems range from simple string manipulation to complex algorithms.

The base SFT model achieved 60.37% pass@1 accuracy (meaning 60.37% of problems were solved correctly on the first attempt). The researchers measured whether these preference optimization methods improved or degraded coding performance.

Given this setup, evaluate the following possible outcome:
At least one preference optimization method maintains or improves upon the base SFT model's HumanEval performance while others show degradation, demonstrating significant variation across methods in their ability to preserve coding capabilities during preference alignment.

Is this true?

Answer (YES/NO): NO